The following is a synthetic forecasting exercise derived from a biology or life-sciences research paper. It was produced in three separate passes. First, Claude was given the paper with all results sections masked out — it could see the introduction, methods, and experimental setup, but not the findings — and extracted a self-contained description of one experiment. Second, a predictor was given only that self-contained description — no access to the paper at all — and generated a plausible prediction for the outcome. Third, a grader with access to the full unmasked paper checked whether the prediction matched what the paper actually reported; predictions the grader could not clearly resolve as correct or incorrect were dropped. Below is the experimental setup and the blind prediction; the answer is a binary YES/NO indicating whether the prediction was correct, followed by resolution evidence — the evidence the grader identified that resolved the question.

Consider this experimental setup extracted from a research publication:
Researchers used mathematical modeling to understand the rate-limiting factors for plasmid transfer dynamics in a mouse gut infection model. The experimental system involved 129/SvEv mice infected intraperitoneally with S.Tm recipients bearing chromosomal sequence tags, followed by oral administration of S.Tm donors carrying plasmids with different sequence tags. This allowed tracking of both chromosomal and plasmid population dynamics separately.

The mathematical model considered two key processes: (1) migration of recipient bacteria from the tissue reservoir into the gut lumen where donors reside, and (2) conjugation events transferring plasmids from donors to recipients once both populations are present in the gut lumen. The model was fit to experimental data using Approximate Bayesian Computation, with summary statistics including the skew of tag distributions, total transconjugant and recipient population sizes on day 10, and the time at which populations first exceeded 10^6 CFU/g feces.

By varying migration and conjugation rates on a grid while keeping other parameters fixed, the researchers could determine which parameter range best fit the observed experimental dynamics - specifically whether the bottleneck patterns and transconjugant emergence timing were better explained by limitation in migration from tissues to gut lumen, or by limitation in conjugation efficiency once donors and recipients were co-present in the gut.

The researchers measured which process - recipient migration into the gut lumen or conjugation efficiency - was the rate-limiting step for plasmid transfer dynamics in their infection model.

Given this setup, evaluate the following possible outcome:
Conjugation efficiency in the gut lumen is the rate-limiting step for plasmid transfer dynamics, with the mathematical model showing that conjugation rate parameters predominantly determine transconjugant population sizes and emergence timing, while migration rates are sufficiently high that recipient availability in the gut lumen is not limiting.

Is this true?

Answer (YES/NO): NO